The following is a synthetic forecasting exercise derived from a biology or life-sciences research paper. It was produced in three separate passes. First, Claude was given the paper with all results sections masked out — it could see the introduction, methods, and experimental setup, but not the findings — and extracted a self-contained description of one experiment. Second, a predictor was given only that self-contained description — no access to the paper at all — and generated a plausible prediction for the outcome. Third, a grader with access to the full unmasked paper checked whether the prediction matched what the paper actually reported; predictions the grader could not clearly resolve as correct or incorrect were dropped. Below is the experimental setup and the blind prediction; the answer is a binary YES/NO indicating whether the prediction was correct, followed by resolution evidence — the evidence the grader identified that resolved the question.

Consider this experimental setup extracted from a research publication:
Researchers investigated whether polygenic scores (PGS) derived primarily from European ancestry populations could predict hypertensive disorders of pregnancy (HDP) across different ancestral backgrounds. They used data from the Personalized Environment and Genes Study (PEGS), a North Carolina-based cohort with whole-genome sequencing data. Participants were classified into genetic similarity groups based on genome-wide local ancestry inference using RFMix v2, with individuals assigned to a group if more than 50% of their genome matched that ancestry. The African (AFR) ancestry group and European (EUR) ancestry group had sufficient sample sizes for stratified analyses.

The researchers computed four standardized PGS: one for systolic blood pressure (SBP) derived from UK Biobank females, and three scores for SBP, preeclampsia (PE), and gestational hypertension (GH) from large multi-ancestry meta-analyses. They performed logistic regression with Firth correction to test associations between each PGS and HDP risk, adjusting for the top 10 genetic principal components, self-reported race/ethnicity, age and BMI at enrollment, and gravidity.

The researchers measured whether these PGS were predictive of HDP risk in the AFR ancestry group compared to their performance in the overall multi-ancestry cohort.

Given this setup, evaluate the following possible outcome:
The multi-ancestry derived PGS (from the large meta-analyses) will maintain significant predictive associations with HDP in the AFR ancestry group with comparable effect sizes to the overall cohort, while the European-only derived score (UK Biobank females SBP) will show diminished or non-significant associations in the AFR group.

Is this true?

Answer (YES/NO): NO